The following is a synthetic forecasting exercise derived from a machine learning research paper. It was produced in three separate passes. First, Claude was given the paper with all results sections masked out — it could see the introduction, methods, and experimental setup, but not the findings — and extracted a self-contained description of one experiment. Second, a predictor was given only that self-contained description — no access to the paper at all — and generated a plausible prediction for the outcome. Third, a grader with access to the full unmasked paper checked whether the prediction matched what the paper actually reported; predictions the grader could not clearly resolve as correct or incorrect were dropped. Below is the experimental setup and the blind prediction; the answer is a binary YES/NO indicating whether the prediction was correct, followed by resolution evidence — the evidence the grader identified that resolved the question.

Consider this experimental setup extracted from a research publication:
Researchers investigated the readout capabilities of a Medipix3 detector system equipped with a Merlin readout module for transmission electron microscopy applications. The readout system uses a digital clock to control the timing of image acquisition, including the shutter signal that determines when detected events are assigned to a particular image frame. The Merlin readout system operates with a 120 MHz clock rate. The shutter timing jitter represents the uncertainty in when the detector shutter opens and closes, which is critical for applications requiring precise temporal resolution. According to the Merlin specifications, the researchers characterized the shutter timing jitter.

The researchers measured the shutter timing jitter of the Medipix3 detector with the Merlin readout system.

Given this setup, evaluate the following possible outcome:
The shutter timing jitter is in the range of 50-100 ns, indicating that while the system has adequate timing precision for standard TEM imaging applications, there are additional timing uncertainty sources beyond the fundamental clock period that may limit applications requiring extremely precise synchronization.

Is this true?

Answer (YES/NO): NO